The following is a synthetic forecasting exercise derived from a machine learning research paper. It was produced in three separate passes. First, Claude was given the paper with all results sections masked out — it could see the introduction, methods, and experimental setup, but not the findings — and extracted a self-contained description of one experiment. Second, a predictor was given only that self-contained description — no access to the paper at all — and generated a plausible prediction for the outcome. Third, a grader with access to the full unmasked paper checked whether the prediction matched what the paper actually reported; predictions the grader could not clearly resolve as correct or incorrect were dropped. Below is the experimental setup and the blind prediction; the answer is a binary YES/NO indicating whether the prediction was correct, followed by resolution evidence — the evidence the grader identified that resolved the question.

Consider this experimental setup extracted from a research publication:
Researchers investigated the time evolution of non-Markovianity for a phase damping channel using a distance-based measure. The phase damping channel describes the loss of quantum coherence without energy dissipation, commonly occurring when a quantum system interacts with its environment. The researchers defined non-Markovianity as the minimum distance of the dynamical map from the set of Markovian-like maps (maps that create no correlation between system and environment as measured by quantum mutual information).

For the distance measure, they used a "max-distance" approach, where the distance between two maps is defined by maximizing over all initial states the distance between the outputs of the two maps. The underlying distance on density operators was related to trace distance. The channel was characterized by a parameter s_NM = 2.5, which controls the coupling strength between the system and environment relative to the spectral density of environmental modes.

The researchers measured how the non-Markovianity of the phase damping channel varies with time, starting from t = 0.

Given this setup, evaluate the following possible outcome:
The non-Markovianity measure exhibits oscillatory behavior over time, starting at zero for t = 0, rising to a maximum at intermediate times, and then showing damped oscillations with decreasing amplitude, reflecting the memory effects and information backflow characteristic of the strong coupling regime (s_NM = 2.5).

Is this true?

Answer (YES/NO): NO